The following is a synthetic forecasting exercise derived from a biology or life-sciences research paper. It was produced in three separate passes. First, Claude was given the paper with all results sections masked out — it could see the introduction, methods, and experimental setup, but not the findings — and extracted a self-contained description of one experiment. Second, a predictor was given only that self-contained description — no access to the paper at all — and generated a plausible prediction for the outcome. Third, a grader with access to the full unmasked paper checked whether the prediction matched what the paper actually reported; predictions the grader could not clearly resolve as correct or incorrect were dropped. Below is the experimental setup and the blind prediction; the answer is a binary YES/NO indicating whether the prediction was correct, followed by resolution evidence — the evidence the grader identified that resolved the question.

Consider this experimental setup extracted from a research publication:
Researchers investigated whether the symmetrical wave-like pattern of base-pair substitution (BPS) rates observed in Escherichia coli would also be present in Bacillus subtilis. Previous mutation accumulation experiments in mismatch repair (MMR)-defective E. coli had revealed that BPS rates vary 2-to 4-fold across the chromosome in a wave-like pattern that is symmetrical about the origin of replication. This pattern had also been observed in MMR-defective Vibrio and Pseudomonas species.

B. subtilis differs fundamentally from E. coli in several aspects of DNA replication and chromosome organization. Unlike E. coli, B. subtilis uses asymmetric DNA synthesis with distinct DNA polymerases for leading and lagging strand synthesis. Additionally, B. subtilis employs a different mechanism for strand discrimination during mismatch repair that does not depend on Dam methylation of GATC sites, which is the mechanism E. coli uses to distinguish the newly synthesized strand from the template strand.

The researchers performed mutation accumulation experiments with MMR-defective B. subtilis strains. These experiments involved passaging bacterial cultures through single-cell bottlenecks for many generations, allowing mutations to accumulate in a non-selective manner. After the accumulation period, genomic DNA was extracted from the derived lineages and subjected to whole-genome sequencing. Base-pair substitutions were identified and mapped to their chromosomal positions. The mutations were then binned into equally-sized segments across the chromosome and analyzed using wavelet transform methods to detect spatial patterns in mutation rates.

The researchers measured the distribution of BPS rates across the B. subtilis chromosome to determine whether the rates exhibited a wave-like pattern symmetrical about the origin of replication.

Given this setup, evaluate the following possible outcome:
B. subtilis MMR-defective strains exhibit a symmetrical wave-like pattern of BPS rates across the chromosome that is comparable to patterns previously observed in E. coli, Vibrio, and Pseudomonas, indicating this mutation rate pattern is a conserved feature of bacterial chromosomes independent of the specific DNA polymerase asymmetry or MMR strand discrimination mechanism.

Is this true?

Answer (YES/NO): NO